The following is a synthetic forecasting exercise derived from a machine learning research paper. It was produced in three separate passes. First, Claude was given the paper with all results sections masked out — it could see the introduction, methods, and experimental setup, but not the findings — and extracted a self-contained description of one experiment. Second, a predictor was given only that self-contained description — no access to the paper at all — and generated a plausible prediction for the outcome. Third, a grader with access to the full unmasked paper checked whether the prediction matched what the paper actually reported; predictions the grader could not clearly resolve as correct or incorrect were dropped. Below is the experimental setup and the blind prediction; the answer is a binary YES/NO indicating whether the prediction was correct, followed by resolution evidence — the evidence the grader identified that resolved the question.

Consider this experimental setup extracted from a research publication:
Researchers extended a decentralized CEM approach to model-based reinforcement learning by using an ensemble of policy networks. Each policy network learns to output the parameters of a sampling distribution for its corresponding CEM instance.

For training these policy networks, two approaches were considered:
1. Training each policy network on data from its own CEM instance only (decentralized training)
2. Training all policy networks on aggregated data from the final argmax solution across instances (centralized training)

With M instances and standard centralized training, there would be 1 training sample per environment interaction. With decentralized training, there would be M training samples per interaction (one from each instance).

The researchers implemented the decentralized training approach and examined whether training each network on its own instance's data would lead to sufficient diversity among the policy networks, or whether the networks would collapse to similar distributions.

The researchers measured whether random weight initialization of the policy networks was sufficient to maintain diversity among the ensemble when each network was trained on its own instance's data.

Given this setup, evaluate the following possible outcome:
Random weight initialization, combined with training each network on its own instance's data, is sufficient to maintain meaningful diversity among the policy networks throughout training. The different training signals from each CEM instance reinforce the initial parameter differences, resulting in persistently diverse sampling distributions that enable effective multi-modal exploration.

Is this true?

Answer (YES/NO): YES